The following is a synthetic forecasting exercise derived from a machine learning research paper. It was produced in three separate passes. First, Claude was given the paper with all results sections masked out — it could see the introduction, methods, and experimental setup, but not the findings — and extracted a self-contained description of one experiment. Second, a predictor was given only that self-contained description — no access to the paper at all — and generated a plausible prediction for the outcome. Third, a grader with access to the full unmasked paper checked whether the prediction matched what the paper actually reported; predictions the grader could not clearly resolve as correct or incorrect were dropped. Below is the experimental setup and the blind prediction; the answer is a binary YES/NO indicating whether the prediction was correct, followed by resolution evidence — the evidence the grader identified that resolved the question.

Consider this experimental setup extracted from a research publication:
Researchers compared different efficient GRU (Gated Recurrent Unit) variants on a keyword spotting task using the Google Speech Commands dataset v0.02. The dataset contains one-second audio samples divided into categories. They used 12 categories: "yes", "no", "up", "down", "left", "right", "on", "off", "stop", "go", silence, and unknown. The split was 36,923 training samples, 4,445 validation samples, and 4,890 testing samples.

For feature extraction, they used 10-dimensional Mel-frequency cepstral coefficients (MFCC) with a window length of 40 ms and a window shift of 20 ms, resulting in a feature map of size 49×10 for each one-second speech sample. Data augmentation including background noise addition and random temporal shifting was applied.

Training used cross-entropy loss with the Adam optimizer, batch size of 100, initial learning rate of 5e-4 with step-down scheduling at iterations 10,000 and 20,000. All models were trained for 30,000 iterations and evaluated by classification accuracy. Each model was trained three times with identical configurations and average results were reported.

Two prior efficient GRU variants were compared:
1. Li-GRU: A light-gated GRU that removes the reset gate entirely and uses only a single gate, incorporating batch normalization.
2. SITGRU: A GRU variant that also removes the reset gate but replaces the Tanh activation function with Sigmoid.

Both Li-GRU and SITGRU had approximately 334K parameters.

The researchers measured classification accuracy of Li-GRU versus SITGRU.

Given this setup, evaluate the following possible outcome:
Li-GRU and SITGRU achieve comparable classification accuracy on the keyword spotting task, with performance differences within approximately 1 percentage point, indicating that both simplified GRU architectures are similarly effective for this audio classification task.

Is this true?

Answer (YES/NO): YES